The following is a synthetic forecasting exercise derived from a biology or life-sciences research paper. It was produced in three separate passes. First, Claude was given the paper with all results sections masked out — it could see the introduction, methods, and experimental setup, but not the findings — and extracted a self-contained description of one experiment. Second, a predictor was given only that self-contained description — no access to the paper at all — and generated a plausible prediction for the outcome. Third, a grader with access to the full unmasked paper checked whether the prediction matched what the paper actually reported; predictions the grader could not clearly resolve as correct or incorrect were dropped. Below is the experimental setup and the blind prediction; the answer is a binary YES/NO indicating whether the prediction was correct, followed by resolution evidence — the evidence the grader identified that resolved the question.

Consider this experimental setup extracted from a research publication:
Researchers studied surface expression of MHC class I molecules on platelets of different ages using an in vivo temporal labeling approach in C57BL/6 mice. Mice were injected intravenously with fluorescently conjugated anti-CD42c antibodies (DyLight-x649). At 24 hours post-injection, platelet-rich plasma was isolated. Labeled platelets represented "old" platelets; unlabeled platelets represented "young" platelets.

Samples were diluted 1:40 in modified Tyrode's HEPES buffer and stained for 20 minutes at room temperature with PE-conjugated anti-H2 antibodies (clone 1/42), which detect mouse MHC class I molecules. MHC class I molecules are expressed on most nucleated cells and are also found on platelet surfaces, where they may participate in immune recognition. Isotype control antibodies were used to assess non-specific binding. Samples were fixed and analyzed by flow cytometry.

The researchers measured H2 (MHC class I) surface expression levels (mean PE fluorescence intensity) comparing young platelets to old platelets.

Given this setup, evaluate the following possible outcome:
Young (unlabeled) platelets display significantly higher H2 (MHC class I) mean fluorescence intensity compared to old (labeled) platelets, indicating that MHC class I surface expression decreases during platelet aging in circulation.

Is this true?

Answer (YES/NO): YES